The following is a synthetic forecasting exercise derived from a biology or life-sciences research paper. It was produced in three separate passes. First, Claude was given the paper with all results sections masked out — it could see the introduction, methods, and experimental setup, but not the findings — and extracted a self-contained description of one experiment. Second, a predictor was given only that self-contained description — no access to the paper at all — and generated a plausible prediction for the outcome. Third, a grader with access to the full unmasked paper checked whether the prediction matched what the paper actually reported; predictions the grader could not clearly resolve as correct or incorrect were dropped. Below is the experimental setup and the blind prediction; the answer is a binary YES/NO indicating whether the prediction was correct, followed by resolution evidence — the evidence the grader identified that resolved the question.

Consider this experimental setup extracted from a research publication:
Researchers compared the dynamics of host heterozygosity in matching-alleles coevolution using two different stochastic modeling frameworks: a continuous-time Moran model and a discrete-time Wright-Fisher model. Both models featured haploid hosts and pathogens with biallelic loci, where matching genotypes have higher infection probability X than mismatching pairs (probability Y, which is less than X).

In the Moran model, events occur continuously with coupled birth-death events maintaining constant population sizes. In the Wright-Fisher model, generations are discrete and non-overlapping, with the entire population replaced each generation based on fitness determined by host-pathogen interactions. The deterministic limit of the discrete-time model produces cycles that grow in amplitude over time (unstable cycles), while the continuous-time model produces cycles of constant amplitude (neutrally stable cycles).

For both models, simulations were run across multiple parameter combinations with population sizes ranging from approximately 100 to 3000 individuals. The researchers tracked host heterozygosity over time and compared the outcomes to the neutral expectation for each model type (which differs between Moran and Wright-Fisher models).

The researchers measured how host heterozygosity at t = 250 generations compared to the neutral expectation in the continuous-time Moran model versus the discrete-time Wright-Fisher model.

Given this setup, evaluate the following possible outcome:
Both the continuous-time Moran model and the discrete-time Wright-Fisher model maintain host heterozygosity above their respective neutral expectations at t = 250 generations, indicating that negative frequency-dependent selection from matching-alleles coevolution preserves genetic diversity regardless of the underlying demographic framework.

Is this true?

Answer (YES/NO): NO